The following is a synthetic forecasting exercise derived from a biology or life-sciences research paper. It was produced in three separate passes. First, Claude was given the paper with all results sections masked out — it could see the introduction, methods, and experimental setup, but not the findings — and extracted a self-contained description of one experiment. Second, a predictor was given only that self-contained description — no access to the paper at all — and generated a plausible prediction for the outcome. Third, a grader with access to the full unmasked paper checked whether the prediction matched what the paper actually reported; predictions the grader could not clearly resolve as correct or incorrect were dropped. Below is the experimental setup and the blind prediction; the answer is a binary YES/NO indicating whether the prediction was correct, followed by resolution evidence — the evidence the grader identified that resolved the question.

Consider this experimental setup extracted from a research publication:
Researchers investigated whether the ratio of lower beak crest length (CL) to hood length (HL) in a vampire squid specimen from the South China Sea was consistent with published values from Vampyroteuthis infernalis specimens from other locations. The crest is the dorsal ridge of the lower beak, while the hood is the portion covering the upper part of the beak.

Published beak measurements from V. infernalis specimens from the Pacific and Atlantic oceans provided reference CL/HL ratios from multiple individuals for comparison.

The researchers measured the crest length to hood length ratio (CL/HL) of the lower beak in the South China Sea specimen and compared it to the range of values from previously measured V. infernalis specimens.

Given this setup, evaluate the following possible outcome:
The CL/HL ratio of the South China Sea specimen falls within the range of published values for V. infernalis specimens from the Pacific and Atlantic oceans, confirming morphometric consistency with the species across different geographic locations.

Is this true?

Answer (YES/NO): NO